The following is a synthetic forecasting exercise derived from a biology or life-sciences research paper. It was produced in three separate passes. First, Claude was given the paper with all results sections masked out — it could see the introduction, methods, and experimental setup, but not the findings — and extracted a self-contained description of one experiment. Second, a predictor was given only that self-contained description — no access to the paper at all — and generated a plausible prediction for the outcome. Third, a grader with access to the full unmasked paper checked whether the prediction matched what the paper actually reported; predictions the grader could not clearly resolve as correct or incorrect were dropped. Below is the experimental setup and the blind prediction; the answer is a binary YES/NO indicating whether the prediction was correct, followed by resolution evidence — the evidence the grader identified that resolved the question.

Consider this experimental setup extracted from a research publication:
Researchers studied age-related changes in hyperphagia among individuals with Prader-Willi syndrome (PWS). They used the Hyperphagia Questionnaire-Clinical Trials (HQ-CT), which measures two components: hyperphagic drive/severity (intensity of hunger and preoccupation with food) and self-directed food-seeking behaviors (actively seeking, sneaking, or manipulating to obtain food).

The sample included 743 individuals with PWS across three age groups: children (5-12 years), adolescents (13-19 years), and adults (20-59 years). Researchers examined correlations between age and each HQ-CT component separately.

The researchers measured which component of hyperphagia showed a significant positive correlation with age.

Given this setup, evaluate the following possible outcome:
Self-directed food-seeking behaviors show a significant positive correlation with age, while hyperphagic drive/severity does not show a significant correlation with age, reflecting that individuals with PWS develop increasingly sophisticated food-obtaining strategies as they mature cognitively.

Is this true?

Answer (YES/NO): YES